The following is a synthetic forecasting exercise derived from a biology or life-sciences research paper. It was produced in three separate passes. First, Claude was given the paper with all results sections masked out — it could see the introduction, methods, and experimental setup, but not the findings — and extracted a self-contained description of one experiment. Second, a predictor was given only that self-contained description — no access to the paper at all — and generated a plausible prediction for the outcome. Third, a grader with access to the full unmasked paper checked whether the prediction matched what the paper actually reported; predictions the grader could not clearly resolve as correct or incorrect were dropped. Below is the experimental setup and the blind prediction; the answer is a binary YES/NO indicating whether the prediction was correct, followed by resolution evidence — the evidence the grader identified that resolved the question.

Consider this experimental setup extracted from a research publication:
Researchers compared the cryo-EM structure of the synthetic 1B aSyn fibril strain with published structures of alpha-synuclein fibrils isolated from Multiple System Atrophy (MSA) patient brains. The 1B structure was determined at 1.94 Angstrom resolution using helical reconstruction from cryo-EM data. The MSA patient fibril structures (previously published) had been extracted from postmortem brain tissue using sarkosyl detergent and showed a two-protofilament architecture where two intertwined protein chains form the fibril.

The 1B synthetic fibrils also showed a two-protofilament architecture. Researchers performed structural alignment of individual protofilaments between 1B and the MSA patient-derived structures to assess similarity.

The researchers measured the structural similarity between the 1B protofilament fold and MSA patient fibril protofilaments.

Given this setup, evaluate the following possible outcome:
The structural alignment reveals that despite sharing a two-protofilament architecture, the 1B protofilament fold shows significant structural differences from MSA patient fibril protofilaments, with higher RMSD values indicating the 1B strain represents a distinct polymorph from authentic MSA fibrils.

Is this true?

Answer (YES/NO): NO